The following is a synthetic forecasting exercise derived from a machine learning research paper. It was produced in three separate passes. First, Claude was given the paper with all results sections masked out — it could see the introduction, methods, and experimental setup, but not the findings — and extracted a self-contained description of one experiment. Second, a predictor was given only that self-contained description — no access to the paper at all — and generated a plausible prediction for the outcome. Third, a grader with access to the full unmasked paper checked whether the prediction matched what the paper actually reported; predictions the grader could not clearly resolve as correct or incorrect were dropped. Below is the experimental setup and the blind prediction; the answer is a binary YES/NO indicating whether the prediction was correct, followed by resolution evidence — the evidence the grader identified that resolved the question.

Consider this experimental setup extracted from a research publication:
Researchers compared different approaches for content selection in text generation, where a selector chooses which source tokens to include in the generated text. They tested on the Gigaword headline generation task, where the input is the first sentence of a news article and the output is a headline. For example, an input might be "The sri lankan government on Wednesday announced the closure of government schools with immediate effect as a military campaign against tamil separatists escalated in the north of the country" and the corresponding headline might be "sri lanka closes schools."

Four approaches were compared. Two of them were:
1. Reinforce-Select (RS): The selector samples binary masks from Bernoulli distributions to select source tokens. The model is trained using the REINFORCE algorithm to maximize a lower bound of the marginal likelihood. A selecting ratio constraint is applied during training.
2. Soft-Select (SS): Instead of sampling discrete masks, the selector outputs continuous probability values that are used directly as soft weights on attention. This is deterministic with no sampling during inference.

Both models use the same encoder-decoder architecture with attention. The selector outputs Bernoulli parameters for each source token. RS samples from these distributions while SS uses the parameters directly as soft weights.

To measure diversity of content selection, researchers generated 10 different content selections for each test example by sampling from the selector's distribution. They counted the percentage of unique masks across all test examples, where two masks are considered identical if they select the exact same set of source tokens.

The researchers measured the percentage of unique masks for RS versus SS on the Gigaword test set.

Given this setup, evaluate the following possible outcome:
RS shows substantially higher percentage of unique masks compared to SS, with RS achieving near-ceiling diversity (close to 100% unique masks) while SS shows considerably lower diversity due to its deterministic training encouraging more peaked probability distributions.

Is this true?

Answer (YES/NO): NO